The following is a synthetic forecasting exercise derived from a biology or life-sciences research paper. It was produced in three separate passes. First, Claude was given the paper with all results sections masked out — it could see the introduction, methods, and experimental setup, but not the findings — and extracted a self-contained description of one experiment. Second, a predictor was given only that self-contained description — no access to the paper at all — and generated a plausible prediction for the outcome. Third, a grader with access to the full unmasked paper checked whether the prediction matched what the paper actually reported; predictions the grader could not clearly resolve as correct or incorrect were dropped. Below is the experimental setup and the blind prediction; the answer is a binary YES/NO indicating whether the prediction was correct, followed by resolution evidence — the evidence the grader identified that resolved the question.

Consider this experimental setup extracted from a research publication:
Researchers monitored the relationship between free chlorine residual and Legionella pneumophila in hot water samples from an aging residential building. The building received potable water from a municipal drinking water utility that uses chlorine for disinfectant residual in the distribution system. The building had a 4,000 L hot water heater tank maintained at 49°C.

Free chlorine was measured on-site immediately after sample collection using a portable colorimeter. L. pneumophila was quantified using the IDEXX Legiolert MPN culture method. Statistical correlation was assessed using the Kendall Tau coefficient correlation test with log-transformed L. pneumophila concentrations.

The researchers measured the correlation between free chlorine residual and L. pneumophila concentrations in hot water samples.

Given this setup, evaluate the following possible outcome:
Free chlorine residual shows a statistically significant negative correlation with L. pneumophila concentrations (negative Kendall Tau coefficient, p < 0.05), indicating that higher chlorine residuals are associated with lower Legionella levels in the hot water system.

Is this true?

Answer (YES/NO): NO